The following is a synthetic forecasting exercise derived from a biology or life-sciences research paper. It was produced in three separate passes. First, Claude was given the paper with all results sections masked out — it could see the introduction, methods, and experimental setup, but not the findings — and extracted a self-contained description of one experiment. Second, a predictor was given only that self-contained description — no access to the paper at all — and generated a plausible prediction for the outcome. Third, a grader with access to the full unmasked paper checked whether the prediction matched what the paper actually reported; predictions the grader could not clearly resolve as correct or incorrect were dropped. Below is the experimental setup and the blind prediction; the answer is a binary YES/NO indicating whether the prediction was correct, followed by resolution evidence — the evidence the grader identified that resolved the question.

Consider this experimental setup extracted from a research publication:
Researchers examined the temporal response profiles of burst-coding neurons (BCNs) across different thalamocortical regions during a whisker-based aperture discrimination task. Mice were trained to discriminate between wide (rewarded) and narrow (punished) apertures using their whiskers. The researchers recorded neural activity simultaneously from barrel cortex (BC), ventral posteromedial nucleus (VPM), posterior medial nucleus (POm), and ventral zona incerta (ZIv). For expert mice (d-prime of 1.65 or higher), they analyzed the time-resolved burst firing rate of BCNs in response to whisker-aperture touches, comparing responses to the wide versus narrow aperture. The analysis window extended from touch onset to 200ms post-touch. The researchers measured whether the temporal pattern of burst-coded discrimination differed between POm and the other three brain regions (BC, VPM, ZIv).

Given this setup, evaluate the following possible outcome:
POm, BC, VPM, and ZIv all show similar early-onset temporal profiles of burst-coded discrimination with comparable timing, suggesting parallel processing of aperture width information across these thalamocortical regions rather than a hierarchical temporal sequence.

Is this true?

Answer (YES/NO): NO